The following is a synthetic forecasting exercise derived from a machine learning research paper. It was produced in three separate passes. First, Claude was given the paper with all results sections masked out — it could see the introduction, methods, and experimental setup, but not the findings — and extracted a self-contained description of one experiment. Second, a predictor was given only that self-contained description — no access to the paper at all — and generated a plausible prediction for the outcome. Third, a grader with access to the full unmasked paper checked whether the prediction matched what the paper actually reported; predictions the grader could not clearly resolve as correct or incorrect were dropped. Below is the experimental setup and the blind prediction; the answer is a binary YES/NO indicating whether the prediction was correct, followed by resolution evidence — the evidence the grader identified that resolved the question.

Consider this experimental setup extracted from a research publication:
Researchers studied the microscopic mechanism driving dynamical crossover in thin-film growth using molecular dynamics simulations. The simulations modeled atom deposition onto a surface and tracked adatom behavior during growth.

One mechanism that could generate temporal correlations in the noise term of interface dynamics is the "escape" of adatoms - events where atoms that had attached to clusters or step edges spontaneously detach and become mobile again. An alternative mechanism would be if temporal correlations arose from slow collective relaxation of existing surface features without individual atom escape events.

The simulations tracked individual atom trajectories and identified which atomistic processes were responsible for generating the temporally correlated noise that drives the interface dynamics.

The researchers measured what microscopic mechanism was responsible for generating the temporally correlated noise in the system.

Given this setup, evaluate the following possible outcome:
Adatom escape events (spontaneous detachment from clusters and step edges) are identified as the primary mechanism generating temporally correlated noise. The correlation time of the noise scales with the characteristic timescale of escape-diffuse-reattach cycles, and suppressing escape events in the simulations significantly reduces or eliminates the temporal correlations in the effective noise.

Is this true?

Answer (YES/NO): NO